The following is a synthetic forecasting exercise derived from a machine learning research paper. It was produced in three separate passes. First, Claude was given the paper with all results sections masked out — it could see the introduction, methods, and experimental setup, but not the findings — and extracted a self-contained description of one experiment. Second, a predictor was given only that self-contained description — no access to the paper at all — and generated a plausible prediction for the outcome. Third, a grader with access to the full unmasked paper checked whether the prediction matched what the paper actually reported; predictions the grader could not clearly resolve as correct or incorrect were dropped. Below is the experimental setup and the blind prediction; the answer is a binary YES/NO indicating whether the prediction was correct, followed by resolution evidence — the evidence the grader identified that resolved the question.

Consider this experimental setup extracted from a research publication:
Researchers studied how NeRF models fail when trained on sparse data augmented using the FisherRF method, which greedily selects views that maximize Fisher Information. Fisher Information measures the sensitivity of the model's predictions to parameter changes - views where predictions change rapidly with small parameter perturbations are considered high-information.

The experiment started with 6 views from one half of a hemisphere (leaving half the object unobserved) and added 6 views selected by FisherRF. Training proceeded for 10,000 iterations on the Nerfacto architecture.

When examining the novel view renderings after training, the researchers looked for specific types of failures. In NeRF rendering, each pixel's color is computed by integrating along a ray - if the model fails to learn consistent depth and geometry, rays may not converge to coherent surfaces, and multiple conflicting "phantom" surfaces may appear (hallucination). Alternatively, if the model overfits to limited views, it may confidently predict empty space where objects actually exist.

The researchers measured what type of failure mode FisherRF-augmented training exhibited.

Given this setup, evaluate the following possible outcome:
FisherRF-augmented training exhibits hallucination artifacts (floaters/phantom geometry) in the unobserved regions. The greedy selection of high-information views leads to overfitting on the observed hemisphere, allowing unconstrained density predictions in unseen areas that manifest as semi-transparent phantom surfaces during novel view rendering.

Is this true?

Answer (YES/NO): YES